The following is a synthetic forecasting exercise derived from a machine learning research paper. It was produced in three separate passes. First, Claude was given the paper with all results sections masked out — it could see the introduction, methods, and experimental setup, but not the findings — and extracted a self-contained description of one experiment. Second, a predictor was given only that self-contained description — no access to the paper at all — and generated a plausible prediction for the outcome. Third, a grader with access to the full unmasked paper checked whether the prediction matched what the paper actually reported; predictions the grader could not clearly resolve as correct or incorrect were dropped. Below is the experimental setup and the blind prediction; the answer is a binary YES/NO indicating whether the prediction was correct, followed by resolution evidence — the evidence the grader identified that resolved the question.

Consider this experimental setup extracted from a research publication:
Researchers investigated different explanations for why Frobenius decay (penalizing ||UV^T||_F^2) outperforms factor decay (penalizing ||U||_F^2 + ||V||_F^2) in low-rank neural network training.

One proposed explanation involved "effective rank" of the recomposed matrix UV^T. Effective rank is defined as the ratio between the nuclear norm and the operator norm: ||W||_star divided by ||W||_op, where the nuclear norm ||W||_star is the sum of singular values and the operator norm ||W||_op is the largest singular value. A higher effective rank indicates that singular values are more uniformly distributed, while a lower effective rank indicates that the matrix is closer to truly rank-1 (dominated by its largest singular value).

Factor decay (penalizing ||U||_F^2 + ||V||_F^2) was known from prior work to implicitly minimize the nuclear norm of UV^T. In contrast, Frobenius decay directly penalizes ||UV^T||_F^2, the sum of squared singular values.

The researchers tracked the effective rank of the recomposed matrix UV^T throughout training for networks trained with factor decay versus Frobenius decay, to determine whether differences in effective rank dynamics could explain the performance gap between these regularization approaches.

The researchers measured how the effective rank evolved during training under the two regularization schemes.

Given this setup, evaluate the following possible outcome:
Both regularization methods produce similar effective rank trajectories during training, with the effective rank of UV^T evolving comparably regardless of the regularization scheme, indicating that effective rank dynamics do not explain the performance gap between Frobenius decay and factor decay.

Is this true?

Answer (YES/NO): NO